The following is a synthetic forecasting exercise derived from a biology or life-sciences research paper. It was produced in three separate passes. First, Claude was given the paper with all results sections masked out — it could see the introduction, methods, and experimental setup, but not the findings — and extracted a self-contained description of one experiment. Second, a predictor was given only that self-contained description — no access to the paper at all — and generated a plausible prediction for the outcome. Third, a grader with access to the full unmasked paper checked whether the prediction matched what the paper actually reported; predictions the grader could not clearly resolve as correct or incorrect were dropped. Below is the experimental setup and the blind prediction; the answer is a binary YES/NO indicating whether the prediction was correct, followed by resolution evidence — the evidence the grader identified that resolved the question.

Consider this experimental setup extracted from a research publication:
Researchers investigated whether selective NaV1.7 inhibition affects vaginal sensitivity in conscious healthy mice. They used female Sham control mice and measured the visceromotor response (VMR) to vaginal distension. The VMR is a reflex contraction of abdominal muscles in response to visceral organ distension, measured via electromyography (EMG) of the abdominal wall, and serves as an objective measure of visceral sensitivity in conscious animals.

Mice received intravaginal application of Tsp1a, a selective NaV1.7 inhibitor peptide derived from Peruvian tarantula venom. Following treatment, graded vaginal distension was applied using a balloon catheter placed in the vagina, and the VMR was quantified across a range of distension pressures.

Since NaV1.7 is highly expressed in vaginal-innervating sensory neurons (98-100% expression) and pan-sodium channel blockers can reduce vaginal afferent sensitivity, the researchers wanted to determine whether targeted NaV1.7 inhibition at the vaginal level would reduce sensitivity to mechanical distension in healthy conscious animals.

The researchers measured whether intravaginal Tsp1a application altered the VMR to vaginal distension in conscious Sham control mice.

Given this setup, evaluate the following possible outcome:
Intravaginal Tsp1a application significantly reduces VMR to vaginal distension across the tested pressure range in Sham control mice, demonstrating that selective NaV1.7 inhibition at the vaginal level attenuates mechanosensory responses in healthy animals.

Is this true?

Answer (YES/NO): NO